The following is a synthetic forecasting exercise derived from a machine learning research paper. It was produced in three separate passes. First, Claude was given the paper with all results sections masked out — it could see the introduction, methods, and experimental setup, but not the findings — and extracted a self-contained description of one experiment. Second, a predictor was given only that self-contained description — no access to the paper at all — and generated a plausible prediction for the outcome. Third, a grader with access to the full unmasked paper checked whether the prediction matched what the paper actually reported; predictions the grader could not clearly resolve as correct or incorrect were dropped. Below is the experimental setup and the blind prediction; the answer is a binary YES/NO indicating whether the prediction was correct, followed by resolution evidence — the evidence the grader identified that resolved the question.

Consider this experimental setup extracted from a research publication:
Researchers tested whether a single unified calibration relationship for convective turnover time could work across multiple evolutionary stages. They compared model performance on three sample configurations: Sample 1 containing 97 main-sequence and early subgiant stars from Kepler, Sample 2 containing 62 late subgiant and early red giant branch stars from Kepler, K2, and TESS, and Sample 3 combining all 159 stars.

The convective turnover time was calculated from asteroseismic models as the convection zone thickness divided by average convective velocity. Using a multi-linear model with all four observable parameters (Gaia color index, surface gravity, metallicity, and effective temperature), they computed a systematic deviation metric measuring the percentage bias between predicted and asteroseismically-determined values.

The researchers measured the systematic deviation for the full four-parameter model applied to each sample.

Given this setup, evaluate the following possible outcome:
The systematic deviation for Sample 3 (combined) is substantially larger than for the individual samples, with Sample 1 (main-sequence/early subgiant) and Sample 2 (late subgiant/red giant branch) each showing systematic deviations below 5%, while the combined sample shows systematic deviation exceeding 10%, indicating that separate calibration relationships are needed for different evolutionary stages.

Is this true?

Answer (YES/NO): NO